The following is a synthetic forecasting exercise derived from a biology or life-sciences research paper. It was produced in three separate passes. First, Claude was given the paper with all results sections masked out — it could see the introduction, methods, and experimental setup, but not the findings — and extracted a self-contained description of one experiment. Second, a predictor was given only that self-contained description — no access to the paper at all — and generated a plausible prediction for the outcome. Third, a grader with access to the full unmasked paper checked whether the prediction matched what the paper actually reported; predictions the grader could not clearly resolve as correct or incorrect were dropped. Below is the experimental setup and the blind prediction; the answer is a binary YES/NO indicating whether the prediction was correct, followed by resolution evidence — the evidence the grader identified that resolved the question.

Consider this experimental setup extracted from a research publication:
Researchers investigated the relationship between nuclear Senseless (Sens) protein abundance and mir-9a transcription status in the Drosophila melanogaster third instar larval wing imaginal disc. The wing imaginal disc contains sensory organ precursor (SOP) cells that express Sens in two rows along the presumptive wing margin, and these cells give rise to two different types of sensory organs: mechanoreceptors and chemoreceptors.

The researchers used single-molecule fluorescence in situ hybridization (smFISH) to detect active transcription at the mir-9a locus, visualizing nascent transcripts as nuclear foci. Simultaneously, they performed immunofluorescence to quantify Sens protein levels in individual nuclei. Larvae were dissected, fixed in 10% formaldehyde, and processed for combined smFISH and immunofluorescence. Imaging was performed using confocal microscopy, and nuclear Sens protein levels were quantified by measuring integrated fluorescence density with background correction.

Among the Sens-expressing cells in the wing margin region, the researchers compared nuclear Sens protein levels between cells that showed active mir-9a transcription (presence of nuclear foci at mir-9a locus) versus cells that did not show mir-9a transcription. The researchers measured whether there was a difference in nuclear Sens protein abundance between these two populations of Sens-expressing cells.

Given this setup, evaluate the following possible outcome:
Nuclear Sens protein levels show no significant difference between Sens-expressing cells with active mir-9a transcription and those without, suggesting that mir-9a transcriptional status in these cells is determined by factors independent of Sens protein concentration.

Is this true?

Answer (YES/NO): NO